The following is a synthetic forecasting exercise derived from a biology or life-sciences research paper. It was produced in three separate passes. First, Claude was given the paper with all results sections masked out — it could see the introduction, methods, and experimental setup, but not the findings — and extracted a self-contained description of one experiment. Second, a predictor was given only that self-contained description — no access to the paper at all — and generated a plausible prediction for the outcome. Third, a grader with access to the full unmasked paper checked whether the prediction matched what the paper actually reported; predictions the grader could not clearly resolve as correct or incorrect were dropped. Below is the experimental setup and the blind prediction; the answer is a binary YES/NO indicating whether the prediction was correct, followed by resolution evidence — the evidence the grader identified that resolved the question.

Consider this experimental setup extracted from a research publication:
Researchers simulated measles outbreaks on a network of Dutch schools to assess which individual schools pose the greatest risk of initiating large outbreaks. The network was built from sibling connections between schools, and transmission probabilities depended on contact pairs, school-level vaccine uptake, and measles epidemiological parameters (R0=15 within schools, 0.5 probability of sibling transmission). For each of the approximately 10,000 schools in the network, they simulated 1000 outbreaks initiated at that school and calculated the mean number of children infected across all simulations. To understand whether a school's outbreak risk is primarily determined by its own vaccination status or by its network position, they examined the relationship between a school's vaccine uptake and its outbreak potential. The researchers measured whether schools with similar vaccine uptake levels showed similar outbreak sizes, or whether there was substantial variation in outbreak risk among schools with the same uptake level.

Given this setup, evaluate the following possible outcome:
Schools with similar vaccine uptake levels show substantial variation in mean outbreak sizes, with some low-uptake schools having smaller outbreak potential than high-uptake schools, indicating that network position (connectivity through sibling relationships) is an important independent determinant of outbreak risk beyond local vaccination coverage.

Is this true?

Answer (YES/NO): YES